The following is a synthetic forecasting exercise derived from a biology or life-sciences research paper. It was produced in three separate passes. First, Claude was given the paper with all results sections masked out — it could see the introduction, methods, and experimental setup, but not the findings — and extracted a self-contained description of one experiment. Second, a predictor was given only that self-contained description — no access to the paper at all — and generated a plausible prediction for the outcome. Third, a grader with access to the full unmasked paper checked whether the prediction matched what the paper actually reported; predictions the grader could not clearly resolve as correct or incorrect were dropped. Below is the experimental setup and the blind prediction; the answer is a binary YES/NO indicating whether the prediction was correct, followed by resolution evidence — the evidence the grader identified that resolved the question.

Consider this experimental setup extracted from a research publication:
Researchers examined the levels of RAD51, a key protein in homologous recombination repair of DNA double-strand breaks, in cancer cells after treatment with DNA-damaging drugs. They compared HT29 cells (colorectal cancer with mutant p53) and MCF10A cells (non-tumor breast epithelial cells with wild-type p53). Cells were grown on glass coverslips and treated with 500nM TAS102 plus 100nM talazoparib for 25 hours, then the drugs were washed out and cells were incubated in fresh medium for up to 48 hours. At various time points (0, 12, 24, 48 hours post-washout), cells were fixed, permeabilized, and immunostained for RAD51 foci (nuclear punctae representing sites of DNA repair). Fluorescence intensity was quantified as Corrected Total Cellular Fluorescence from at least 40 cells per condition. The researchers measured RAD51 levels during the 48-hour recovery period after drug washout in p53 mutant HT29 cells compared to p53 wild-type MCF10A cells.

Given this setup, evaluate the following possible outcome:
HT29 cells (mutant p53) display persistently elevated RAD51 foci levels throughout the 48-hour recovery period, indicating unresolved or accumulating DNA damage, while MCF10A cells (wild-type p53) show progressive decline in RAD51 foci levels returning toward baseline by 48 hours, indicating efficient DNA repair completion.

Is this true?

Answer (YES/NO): YES